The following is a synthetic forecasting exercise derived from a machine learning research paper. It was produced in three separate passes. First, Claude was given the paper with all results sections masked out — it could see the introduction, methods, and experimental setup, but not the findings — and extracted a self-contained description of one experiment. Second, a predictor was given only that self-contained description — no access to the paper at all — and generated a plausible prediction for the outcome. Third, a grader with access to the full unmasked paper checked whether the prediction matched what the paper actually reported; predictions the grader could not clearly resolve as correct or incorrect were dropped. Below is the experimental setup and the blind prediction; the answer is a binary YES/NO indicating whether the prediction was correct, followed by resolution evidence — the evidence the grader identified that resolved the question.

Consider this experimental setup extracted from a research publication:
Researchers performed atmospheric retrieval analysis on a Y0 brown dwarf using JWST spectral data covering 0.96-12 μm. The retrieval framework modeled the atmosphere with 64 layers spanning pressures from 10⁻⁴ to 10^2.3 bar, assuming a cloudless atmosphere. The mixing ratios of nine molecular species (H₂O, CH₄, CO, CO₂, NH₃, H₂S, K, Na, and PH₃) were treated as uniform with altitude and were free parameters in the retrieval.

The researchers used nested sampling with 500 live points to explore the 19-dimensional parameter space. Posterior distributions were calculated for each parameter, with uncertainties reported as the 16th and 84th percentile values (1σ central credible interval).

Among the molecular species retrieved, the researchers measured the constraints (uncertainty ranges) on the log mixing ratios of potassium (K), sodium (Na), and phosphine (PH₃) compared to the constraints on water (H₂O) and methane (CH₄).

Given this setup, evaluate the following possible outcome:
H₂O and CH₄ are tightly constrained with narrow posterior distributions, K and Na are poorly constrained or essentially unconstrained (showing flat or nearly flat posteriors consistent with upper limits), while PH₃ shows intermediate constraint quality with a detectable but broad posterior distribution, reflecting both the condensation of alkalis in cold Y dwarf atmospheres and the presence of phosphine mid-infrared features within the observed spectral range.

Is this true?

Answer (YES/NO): NO